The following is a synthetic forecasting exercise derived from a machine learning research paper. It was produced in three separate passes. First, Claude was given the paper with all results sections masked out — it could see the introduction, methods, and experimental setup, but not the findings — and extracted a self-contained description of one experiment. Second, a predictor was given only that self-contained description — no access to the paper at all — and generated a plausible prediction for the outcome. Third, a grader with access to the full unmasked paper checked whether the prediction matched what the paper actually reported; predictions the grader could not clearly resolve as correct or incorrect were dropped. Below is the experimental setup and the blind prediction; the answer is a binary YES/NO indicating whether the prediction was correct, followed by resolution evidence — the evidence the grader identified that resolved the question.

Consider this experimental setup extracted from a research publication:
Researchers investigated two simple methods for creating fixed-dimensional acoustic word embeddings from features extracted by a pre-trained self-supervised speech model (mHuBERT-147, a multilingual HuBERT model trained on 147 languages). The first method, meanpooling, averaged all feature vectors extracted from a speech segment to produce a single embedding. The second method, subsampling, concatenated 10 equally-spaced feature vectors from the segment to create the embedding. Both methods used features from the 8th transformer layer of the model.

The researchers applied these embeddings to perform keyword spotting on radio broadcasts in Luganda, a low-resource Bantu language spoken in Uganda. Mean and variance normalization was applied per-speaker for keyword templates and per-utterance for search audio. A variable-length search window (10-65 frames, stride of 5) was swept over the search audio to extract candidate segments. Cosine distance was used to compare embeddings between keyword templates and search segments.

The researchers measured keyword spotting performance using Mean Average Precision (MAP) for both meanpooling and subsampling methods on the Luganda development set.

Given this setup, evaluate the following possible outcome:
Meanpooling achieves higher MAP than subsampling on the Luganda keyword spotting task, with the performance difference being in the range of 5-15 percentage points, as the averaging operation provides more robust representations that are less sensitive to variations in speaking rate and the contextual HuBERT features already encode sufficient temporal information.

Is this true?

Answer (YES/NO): YES